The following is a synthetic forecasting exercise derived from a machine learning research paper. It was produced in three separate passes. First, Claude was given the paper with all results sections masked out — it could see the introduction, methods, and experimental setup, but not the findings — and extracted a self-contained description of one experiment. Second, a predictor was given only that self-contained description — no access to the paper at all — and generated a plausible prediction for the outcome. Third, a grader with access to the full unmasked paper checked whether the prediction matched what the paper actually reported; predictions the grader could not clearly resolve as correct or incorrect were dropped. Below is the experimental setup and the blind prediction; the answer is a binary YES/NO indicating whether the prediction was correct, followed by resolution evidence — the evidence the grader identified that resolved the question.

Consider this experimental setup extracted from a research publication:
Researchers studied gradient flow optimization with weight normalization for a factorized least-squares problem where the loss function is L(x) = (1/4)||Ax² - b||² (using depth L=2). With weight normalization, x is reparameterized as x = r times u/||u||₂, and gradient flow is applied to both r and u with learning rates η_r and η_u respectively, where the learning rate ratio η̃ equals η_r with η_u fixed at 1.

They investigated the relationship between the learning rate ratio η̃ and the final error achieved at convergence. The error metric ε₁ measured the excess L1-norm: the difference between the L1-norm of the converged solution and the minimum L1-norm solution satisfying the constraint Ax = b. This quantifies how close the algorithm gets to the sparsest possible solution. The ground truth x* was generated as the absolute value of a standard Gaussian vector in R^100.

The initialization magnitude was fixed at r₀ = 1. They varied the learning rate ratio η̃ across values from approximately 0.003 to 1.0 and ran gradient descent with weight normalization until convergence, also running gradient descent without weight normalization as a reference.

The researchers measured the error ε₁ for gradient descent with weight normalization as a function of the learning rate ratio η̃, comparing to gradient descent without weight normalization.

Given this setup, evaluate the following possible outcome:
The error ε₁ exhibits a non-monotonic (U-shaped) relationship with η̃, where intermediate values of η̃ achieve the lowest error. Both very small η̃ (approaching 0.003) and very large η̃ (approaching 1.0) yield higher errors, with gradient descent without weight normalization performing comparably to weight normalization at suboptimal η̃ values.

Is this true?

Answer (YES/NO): NO